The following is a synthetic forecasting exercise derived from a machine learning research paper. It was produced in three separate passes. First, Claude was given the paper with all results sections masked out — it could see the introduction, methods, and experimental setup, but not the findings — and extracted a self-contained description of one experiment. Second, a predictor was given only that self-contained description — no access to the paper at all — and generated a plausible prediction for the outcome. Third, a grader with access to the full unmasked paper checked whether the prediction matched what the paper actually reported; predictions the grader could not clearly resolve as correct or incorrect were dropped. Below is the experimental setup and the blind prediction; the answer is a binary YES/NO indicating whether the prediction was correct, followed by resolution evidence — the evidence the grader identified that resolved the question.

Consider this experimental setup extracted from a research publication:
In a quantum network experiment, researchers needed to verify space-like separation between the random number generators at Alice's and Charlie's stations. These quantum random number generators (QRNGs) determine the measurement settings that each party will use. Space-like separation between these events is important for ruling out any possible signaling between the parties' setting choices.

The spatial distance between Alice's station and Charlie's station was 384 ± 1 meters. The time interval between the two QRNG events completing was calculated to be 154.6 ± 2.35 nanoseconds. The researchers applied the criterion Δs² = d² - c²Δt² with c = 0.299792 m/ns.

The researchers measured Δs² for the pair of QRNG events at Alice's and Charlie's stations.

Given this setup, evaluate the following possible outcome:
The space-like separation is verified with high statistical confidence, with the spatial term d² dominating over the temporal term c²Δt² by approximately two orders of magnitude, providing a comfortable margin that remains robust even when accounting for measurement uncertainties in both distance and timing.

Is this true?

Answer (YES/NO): NO